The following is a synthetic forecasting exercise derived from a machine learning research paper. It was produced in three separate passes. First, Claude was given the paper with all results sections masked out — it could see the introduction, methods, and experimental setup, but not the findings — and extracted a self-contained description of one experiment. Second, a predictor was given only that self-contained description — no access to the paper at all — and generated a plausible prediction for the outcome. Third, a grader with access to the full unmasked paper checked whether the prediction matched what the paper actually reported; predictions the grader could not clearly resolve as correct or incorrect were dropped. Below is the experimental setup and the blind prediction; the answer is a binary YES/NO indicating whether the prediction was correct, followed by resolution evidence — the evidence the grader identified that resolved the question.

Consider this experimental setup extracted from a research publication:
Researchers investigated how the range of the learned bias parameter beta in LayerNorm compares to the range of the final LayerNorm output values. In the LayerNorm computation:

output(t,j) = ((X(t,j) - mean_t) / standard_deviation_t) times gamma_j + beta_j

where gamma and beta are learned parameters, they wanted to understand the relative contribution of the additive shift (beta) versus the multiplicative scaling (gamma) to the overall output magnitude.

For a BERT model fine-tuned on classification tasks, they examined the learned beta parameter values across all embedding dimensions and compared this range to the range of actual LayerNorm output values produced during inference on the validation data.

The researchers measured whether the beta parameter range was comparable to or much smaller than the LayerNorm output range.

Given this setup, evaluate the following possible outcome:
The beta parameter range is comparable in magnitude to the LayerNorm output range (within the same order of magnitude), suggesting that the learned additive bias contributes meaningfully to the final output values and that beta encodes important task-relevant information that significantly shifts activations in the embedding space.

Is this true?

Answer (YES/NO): NO